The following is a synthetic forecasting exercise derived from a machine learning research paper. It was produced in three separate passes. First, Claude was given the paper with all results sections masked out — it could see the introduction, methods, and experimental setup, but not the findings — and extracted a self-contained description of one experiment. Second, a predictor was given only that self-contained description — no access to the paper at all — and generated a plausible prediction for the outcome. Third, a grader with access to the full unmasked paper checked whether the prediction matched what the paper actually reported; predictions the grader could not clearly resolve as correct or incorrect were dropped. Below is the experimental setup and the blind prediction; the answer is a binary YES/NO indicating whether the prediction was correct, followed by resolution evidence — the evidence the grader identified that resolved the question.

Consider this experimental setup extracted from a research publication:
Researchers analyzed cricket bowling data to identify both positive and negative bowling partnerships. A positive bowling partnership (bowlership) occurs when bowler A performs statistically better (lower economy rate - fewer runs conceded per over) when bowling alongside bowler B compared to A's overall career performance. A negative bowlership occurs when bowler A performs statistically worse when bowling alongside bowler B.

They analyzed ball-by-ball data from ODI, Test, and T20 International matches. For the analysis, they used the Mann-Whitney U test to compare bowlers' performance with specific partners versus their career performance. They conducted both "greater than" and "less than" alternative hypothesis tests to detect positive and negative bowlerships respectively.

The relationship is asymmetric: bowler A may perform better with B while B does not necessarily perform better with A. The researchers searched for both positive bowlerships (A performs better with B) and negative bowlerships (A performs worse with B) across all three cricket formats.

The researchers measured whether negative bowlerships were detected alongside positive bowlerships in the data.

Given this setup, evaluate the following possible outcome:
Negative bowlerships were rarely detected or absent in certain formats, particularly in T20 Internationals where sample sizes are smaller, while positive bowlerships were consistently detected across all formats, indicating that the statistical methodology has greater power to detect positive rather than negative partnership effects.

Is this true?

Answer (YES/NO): NO